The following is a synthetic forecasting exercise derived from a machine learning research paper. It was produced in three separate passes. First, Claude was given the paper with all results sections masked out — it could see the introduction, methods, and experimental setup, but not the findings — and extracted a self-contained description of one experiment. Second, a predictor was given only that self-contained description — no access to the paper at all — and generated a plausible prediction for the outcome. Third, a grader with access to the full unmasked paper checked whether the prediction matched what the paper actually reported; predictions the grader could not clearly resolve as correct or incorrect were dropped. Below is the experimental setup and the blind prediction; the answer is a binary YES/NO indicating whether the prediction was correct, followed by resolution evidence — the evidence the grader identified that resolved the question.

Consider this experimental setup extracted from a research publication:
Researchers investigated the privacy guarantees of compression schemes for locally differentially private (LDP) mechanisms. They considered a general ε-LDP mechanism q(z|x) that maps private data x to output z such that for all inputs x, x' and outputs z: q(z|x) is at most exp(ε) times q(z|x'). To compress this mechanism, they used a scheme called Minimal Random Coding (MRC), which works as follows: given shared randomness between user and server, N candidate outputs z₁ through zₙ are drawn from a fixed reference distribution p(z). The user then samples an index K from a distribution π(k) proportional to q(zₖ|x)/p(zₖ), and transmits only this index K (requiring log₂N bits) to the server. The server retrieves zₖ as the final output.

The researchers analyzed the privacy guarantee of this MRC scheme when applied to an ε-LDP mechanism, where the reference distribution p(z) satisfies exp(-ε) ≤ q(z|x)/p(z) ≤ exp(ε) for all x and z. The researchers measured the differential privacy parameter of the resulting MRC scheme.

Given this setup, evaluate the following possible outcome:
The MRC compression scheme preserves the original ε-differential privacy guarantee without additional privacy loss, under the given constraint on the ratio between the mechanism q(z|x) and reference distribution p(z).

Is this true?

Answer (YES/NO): NO